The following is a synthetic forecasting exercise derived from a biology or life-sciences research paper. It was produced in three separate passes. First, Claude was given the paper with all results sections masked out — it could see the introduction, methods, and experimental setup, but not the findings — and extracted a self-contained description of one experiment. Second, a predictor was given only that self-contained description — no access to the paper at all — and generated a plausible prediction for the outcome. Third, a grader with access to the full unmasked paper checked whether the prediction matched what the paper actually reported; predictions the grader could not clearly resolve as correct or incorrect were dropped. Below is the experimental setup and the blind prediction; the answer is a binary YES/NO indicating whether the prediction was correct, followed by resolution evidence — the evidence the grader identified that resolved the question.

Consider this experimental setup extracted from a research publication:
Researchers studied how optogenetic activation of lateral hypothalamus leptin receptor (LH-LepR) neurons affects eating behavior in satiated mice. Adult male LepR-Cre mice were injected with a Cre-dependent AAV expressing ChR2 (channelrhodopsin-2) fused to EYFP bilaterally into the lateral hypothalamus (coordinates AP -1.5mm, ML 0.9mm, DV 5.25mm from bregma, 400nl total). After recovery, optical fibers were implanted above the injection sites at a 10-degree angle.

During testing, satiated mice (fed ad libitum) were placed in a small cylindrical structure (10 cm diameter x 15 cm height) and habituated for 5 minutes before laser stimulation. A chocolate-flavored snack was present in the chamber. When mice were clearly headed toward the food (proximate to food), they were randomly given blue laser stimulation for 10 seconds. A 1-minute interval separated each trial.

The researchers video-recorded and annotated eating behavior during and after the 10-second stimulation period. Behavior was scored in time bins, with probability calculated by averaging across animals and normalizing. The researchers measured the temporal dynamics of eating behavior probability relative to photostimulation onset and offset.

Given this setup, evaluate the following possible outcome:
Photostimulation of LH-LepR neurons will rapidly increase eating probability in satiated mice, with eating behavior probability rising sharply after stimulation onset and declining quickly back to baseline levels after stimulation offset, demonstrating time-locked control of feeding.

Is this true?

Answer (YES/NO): YES